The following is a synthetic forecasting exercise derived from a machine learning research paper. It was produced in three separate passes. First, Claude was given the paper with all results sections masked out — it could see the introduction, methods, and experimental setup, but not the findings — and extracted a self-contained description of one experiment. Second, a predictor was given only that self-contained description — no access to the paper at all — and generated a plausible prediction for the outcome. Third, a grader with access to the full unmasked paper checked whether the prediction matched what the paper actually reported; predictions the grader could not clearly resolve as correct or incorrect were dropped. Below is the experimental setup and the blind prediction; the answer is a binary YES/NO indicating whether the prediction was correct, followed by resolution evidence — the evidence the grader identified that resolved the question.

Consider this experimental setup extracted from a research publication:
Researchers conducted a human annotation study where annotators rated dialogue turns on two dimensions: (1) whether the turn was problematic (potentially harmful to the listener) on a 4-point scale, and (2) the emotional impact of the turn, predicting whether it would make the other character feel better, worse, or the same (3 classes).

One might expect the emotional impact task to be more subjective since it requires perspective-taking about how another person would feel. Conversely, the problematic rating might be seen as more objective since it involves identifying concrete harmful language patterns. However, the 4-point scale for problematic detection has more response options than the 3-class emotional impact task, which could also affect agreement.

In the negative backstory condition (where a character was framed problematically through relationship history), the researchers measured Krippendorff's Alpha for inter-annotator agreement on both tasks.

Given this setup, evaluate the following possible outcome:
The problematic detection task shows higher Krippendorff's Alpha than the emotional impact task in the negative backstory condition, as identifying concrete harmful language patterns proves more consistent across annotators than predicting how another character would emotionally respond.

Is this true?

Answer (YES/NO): NO